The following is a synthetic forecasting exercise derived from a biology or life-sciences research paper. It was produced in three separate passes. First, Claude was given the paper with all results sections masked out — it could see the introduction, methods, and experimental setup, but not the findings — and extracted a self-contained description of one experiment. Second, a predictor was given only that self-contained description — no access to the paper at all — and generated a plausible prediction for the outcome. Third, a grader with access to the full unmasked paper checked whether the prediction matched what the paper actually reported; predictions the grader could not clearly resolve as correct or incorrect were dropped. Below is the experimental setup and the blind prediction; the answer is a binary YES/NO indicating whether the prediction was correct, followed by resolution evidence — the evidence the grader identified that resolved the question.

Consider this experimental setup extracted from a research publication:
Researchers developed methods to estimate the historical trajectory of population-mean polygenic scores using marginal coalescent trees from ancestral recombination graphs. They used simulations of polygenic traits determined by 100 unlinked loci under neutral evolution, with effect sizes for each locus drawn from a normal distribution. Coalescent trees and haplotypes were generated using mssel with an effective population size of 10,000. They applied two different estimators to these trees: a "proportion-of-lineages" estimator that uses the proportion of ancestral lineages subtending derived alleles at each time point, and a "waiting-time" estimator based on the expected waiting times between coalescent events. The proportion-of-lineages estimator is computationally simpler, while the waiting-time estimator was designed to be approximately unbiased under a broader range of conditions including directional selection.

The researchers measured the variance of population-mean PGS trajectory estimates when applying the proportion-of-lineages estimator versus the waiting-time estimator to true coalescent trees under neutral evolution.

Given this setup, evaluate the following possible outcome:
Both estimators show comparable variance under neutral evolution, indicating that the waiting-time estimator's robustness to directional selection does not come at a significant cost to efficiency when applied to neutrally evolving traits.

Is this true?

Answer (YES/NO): NO